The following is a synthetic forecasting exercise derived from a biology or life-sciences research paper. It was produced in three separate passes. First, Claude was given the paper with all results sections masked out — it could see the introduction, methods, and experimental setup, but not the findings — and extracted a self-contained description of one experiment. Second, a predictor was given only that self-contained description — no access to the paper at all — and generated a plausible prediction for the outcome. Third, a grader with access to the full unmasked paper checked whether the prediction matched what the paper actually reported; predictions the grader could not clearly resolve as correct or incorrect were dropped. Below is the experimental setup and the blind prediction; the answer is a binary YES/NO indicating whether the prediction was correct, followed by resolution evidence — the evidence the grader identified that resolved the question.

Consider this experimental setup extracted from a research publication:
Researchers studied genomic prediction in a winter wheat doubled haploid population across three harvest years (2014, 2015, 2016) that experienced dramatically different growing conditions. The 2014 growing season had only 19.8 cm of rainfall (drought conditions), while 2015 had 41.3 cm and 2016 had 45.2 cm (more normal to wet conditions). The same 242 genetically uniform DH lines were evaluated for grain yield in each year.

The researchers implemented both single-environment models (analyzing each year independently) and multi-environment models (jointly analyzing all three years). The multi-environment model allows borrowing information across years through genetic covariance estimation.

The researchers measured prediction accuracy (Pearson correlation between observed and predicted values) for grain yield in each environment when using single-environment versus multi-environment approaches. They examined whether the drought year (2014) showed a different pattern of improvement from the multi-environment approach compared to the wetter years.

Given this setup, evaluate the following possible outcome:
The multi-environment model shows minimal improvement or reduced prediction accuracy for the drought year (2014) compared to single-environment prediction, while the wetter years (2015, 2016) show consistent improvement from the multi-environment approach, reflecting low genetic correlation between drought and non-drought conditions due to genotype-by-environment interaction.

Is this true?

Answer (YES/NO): NO